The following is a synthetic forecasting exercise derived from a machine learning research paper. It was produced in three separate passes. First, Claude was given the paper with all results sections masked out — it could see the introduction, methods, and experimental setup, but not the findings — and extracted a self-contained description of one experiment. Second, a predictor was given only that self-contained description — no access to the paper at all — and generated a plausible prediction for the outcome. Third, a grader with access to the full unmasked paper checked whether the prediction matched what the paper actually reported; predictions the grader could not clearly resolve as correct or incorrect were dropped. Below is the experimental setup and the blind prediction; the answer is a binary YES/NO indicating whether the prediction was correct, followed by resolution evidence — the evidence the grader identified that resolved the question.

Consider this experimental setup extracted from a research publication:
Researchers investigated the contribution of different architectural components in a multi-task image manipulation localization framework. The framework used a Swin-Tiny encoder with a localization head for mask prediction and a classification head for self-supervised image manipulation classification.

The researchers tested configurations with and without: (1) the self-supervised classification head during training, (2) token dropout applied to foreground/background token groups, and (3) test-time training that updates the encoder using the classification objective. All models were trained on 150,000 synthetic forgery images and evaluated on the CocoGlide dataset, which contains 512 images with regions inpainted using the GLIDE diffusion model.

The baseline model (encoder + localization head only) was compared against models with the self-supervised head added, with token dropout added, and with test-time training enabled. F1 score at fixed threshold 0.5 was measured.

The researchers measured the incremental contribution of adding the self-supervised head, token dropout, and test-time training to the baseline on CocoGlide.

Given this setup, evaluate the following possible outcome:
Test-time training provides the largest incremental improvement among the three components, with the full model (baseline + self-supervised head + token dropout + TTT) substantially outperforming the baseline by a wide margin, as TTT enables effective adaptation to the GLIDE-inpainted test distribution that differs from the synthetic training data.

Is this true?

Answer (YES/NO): YES